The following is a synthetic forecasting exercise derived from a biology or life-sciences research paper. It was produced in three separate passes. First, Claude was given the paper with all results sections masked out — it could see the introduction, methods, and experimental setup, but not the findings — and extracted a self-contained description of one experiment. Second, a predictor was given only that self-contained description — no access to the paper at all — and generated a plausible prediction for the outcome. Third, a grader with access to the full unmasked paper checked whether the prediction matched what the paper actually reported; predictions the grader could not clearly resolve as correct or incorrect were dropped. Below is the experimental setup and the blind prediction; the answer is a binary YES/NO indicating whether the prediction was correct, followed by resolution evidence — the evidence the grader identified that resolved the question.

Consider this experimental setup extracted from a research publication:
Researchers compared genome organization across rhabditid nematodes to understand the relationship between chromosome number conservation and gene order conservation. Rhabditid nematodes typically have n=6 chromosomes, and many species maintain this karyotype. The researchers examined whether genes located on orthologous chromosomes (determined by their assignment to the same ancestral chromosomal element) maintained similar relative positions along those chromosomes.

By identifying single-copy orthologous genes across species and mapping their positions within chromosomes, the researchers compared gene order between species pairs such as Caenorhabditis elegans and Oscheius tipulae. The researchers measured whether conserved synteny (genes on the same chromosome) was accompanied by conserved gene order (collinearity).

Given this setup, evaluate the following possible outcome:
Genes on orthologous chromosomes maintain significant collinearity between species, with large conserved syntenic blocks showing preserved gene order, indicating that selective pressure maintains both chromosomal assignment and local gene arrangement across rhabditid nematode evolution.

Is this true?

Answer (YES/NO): NO